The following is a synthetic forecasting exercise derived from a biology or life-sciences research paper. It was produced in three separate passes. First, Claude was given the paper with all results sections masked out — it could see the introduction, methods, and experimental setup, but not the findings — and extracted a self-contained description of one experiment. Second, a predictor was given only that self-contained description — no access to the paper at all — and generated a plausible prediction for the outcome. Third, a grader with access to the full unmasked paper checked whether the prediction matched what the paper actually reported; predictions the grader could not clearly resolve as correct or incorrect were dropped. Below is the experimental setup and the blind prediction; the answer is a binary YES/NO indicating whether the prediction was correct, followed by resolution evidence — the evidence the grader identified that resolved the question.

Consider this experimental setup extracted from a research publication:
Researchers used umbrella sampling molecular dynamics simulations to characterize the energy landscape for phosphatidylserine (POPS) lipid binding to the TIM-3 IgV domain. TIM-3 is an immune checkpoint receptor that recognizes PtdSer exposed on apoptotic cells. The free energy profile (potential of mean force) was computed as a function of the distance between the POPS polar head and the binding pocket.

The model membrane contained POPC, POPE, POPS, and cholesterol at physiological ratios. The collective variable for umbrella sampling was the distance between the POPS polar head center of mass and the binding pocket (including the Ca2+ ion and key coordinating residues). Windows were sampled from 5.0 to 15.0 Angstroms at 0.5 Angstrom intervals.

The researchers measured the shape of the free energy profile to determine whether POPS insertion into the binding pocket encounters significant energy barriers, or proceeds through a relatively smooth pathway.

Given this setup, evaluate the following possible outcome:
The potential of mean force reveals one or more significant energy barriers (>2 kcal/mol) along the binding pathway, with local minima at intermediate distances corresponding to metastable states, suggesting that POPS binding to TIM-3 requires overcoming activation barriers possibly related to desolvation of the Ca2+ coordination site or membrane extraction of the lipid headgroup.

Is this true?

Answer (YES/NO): NO